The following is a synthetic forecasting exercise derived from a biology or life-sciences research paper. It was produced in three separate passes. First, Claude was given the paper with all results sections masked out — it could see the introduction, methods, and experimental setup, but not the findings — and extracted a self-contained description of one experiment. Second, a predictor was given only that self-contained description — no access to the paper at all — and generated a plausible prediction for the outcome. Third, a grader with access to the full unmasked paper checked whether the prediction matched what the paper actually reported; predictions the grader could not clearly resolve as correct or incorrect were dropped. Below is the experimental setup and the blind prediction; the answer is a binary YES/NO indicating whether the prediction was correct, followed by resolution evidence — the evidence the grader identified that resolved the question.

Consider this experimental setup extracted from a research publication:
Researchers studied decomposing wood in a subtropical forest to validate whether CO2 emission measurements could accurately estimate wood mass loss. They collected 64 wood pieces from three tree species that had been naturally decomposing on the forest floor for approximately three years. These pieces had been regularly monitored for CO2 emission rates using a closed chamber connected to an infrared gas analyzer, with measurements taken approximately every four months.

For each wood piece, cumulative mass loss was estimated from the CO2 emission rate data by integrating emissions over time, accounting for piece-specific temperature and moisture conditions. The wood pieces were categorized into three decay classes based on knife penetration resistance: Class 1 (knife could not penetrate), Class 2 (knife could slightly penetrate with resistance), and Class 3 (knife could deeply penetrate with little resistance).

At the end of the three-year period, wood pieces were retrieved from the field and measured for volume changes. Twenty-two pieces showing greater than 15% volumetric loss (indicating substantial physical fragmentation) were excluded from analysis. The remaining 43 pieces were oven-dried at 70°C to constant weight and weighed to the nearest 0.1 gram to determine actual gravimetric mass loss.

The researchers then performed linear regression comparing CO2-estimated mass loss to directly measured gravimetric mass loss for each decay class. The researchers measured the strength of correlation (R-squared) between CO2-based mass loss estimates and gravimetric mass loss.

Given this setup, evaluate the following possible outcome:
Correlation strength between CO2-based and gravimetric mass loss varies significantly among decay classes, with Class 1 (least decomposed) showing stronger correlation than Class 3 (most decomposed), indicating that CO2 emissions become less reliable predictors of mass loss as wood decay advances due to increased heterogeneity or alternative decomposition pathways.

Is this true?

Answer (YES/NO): YES